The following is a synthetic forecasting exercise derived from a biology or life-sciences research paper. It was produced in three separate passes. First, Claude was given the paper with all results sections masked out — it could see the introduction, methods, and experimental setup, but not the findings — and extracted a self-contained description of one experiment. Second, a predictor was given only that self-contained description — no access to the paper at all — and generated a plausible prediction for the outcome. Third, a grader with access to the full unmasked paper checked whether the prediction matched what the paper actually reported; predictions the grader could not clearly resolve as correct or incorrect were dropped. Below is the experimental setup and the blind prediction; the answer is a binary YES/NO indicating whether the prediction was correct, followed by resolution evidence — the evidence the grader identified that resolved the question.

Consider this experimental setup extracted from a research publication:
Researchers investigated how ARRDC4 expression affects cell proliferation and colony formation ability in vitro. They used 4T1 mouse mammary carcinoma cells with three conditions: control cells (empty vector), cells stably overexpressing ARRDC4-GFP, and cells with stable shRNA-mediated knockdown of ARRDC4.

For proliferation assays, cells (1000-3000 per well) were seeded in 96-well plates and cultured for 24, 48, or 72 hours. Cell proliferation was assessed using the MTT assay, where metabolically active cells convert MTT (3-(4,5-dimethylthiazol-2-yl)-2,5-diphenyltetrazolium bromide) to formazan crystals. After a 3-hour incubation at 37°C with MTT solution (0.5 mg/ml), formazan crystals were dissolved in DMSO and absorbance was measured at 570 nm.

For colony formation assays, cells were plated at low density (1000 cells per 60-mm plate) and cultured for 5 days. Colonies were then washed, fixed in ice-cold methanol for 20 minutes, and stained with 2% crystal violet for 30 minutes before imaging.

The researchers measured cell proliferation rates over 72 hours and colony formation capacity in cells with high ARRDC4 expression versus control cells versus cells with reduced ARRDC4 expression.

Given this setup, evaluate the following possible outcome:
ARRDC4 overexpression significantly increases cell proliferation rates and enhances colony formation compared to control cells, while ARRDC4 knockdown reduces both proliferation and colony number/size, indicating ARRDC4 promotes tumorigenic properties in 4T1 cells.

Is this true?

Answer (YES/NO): NO